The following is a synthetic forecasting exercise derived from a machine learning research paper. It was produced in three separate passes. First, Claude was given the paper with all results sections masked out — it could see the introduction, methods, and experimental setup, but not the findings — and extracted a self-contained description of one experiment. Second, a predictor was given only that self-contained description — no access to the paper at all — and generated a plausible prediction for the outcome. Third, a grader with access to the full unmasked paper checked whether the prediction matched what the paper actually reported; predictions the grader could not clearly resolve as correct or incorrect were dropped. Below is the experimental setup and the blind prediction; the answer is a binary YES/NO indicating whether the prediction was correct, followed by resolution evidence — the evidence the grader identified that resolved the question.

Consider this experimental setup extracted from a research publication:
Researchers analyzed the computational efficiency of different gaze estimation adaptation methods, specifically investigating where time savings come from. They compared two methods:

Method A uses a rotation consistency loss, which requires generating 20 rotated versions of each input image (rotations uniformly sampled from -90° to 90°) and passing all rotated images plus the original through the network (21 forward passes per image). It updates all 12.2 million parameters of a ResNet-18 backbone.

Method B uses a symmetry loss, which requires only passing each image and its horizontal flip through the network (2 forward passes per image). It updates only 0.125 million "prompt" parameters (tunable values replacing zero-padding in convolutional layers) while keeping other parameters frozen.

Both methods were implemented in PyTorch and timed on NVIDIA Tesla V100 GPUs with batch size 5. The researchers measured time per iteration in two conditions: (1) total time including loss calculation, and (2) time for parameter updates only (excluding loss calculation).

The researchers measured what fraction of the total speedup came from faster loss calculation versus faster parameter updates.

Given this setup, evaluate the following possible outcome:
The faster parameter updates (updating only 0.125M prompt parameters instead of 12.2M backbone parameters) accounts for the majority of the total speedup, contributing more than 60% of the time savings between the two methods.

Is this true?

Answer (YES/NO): NO